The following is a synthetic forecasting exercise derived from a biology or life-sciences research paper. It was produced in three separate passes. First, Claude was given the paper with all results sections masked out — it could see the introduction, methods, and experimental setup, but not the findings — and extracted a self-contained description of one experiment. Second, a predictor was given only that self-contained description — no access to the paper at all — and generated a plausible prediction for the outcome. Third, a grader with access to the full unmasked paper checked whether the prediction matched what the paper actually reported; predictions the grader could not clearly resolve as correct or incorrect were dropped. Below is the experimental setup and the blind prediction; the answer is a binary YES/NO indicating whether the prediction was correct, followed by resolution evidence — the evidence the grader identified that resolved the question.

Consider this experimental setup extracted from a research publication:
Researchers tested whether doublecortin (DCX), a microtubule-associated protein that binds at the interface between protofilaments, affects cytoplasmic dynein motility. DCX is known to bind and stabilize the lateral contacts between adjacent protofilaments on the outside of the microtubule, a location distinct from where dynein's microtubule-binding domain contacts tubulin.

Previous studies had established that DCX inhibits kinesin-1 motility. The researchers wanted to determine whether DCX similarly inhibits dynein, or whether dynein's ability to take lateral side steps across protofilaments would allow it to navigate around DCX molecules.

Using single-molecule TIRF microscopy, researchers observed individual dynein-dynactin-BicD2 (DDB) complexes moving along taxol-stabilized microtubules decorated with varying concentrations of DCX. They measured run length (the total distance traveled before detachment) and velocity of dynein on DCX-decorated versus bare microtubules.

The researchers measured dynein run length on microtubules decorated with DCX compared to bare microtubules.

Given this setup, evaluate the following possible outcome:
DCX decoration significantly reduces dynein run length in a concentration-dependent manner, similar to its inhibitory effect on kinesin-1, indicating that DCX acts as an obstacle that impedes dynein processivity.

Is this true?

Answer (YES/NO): YES